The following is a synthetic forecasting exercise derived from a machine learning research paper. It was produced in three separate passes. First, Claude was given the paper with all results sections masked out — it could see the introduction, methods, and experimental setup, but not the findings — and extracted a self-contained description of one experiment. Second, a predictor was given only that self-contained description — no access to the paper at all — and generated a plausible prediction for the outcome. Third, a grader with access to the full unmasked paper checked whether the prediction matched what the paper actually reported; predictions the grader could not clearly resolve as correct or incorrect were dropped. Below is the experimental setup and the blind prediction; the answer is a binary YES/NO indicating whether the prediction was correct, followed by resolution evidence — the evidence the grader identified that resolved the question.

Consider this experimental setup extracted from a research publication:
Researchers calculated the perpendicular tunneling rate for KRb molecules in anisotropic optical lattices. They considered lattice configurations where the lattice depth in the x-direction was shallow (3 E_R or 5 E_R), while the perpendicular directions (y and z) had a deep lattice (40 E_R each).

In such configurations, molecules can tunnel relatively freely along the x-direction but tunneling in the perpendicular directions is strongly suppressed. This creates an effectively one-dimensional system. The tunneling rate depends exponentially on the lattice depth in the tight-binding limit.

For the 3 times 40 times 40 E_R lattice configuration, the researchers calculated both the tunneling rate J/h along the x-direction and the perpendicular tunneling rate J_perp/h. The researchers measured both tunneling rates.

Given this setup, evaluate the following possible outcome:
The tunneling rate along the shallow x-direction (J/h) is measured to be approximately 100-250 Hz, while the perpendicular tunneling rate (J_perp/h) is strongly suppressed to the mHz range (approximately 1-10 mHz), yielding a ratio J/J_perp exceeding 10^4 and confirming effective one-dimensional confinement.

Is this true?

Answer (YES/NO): NO